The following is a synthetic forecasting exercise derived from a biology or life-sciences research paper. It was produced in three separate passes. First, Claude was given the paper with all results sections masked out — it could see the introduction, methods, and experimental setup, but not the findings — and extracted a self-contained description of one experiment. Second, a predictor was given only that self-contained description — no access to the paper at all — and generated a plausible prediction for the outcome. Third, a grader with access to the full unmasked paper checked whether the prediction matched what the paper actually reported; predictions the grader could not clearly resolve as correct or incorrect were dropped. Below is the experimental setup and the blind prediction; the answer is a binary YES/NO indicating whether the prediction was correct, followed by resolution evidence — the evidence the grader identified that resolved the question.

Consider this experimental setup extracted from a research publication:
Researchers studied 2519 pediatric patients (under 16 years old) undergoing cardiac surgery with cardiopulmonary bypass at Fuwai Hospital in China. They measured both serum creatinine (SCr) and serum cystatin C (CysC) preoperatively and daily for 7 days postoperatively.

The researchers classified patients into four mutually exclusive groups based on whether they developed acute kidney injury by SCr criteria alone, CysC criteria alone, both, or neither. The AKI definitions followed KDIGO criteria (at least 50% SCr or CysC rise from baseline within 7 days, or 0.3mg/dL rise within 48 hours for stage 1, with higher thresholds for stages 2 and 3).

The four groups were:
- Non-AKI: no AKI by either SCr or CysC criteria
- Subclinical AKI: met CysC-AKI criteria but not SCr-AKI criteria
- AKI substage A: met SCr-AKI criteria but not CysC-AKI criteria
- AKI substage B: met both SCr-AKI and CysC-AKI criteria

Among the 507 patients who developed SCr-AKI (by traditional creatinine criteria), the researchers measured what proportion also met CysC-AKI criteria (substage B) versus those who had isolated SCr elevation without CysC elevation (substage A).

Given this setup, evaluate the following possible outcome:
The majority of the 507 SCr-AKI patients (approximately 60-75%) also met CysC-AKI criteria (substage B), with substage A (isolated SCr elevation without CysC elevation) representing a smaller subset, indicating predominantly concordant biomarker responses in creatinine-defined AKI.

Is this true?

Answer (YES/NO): NO